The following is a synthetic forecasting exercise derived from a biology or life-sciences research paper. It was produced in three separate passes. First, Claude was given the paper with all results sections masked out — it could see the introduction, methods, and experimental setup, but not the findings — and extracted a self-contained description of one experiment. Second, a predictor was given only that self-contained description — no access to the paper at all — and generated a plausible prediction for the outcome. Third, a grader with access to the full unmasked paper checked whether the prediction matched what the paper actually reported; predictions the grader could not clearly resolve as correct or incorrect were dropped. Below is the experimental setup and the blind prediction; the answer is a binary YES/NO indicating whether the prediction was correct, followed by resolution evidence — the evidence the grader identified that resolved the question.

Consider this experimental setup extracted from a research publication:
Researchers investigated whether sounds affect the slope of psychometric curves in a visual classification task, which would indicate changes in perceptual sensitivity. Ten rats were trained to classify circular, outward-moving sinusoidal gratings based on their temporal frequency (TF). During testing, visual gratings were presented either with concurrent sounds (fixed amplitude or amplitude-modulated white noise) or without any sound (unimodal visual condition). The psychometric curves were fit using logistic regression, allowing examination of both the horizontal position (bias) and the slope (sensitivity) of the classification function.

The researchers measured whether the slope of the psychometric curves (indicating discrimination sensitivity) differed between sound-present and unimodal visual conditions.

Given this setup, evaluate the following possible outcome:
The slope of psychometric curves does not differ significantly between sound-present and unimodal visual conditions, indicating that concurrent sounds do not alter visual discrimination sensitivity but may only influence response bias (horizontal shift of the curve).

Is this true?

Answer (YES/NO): NO